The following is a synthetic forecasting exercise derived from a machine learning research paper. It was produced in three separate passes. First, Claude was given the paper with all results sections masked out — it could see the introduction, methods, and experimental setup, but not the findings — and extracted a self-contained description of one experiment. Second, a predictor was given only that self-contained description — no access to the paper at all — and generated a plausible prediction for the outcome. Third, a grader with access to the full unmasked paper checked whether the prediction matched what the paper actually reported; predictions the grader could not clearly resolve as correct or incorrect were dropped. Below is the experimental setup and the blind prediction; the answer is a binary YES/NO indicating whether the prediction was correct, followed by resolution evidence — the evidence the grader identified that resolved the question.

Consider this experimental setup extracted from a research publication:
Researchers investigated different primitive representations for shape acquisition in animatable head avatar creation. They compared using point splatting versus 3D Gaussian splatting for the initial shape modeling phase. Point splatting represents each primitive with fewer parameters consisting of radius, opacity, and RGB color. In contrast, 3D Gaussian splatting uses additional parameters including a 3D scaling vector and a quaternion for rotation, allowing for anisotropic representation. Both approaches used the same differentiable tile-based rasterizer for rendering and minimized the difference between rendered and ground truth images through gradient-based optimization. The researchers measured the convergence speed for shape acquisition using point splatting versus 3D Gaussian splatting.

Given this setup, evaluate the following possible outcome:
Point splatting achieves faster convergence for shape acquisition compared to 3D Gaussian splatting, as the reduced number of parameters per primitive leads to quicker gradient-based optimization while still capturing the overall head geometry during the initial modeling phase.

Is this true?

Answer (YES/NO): YES